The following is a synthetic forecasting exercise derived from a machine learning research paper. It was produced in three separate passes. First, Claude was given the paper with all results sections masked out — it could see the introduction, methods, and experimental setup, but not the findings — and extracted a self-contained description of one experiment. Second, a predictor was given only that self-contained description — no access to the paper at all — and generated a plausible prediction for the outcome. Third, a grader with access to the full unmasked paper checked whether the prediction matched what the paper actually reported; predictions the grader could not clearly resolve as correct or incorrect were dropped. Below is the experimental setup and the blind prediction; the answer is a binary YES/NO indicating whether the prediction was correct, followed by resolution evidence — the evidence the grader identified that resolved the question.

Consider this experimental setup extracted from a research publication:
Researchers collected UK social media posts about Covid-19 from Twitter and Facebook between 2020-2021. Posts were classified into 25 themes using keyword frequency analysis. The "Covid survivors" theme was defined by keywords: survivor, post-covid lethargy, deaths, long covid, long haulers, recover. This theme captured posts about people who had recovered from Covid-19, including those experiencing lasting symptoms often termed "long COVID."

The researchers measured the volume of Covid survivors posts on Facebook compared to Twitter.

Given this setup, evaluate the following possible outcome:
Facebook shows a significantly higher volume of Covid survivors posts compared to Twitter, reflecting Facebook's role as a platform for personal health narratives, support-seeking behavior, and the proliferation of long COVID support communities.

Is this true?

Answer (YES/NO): YES